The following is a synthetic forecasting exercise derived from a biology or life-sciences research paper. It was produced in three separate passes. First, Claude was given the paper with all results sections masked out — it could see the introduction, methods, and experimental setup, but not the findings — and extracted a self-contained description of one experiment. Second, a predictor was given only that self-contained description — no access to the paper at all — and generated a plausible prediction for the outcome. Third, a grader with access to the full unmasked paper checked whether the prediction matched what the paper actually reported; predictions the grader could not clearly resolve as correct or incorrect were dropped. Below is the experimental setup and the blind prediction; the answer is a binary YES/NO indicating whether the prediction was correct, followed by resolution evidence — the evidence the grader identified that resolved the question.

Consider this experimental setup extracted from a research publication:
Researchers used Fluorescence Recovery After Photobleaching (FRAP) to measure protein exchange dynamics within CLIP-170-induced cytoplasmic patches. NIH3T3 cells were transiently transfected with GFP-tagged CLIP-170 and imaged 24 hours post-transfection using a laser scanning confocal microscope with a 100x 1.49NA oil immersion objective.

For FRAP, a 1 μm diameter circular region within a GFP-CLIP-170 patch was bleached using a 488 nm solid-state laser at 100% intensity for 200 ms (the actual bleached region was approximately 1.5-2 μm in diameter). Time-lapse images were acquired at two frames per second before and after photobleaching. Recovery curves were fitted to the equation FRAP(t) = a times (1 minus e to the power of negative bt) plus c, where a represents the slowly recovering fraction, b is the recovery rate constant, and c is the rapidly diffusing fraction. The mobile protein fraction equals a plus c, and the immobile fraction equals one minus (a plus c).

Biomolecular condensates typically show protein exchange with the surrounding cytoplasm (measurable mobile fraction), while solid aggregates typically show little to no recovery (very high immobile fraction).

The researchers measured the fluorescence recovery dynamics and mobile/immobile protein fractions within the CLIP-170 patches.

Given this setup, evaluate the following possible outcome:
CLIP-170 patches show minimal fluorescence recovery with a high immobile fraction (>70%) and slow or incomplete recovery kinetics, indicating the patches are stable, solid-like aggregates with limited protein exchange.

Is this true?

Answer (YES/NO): NO